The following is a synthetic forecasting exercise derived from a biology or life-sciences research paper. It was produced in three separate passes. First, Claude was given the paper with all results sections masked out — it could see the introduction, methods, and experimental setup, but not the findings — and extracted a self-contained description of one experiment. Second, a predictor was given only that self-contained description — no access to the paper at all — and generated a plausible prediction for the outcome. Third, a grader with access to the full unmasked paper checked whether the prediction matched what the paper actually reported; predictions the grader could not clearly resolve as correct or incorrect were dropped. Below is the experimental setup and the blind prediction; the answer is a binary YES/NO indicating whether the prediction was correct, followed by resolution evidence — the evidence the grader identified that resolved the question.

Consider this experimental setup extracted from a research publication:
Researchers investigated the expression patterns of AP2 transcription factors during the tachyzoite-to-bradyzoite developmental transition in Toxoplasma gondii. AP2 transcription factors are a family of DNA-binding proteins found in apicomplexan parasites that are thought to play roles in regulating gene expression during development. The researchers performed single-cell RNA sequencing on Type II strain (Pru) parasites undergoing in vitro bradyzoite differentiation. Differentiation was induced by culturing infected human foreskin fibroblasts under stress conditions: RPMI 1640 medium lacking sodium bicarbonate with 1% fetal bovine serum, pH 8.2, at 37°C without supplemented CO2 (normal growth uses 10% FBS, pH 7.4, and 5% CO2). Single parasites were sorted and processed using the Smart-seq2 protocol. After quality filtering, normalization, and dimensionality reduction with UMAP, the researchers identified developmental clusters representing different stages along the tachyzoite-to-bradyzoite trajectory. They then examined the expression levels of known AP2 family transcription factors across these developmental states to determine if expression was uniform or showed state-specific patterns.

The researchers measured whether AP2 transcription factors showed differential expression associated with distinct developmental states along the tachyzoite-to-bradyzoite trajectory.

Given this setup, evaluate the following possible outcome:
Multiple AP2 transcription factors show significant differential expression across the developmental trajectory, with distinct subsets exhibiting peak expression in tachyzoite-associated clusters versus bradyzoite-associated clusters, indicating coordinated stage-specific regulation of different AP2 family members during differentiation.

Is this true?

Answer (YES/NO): YES